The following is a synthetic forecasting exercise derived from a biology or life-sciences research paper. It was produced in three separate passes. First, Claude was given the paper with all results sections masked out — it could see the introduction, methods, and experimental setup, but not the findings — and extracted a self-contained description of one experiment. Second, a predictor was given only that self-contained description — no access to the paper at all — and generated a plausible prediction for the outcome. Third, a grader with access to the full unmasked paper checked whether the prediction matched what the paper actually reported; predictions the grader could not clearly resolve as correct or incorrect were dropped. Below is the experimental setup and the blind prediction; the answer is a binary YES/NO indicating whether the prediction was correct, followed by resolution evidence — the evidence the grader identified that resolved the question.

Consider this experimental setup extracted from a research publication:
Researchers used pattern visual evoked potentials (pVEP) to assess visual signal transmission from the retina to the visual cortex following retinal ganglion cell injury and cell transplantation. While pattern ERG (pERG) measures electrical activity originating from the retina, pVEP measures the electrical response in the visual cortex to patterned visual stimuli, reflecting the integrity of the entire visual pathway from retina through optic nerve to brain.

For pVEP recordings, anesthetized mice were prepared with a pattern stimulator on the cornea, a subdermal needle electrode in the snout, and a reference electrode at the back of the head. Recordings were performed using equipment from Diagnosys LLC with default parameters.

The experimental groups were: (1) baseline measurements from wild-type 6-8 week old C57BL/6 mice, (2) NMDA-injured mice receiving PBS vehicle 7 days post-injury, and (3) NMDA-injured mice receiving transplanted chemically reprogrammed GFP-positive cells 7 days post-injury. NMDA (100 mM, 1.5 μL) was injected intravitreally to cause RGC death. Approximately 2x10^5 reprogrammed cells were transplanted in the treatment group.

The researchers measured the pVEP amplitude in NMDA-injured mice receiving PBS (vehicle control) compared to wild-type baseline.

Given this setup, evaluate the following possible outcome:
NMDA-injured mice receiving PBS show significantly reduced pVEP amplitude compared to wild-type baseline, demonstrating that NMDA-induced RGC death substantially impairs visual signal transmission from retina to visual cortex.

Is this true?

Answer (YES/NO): YES